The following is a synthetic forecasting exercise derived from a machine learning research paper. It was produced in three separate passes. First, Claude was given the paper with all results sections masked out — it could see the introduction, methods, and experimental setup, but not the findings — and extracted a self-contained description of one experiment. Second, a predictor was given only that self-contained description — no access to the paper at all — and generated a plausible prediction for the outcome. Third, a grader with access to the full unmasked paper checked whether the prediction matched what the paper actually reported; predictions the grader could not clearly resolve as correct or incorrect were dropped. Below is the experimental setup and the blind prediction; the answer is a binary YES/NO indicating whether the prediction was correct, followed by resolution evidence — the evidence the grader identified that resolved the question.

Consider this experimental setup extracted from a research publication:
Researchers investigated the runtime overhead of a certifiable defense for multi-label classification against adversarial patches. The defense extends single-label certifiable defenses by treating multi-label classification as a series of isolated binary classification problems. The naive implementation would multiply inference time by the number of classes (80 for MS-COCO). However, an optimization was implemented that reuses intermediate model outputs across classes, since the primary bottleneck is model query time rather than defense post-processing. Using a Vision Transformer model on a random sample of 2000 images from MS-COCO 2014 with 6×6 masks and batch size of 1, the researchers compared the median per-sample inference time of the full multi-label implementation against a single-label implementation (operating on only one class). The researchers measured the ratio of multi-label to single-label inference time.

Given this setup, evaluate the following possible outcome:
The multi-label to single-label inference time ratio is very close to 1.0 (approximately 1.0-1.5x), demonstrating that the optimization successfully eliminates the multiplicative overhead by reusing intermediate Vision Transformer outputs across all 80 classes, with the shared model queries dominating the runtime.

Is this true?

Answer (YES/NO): NO